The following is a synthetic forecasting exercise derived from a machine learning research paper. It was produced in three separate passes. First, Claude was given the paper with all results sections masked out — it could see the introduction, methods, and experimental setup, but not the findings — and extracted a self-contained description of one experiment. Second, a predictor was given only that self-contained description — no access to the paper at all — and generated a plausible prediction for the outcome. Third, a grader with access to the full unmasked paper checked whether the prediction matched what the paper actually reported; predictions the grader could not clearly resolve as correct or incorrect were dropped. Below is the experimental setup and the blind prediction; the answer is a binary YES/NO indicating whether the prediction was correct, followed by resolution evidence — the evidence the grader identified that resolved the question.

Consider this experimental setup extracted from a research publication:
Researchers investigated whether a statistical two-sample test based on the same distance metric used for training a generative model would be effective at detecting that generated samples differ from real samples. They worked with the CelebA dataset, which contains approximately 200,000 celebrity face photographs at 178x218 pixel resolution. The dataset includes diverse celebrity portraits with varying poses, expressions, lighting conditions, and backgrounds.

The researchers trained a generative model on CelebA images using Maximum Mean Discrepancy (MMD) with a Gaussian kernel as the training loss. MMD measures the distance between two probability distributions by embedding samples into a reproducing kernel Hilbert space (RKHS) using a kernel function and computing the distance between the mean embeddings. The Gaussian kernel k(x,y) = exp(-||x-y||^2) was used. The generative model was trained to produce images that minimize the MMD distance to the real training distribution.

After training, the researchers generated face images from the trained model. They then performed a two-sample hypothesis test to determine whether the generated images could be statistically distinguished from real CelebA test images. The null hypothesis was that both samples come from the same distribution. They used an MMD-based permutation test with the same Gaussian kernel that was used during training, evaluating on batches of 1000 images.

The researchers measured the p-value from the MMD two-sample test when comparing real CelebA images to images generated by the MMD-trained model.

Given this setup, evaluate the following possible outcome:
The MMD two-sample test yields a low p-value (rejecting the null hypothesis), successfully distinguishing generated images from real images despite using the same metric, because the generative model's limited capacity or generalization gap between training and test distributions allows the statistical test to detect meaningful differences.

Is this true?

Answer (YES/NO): NO